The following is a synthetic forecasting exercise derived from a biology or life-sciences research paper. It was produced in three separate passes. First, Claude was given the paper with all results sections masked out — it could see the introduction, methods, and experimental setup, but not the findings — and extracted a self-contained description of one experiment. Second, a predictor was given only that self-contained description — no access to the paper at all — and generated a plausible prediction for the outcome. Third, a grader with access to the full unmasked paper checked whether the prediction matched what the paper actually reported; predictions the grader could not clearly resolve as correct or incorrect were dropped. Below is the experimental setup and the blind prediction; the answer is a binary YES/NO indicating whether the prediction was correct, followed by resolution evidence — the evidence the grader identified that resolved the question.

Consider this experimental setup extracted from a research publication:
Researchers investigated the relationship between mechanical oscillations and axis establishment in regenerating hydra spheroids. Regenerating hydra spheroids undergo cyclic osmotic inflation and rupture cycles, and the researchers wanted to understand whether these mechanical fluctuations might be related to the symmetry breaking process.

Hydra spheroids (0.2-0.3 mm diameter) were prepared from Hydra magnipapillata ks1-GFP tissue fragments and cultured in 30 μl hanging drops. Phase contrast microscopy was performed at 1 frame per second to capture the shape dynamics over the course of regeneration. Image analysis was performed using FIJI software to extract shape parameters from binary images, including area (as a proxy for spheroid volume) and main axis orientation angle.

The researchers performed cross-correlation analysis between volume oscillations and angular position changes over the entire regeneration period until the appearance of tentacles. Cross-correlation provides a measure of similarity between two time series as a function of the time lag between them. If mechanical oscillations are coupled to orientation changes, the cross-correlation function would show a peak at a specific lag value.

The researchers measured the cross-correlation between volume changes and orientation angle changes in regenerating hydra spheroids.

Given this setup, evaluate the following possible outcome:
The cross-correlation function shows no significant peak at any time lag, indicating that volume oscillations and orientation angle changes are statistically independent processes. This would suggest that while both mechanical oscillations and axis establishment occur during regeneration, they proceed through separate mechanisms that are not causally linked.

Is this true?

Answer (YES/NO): NO